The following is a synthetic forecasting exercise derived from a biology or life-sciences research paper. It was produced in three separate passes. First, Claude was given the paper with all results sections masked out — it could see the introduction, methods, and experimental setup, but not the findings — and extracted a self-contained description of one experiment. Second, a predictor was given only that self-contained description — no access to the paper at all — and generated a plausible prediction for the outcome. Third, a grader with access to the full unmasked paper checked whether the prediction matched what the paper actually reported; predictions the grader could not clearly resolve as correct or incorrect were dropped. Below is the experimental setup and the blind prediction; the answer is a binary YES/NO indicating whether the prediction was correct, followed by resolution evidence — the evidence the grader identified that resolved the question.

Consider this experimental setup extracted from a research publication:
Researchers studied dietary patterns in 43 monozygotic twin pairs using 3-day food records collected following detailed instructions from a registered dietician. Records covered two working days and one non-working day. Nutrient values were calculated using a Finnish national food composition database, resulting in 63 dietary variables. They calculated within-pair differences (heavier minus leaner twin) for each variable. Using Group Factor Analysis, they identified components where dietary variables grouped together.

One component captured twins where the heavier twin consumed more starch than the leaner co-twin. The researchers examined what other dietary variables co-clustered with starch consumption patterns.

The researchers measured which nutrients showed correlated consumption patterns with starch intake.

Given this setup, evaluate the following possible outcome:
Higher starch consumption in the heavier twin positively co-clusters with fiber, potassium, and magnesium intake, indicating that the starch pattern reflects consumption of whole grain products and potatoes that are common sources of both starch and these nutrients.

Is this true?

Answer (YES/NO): NO